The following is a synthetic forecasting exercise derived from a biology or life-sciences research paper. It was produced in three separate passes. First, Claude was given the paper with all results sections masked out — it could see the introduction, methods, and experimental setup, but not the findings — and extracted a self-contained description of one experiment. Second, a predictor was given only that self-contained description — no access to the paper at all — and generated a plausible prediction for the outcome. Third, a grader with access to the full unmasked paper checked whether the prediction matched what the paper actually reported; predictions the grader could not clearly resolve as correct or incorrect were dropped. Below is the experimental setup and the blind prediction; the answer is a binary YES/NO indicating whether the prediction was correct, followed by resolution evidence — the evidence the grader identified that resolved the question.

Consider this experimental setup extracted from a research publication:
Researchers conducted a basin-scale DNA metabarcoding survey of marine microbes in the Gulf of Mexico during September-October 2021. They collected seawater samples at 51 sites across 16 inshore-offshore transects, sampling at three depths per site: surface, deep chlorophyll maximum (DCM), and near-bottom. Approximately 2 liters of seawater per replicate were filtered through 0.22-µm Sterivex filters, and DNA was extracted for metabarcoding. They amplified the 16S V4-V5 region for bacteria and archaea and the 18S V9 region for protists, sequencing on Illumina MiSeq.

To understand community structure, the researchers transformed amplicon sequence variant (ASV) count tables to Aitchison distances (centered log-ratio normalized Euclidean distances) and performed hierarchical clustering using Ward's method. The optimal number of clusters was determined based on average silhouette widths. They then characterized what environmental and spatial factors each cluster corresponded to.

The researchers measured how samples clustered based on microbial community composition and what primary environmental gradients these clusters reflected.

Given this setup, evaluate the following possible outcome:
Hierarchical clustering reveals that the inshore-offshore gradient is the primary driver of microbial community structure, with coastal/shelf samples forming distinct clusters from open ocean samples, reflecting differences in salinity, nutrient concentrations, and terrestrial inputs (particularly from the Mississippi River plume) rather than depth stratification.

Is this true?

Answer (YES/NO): NO